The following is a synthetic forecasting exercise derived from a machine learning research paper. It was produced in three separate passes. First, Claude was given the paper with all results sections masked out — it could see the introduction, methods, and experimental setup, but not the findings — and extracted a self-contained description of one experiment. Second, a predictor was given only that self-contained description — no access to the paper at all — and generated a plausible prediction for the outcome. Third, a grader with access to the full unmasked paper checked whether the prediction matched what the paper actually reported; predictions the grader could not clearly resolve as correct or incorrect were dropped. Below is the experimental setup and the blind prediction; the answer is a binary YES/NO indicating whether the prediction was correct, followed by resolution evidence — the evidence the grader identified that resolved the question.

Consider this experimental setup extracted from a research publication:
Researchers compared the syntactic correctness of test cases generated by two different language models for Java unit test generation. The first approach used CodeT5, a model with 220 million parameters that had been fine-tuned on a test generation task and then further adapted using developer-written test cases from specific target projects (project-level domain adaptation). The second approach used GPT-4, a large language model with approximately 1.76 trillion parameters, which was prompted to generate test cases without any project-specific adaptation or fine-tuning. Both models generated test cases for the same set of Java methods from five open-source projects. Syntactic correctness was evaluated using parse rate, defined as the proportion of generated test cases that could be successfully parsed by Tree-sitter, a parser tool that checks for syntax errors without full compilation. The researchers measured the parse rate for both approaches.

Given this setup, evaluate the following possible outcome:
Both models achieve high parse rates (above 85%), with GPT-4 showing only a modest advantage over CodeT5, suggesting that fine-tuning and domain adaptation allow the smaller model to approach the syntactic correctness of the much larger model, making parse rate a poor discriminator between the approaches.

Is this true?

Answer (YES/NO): NO